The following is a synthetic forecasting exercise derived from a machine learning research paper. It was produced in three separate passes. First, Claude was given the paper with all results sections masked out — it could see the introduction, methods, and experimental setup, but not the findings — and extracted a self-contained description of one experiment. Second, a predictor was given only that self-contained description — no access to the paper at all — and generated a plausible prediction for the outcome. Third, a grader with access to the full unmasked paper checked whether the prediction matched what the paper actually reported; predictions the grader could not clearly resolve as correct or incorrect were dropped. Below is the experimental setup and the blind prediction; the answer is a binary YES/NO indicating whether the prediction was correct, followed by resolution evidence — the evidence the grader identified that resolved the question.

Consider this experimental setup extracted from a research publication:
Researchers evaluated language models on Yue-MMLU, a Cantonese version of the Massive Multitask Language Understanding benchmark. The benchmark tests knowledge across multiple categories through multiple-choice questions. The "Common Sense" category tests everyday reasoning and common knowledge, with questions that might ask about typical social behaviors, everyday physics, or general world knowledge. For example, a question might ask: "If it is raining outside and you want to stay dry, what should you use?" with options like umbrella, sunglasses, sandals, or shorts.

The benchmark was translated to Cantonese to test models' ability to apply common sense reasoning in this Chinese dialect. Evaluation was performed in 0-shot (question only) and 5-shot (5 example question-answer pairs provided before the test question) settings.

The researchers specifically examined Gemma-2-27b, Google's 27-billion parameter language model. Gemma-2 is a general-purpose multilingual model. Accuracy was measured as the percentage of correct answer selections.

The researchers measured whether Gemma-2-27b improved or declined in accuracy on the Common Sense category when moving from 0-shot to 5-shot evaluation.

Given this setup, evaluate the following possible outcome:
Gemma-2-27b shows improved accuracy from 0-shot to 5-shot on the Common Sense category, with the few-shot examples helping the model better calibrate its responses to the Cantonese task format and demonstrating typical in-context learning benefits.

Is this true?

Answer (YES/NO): NO